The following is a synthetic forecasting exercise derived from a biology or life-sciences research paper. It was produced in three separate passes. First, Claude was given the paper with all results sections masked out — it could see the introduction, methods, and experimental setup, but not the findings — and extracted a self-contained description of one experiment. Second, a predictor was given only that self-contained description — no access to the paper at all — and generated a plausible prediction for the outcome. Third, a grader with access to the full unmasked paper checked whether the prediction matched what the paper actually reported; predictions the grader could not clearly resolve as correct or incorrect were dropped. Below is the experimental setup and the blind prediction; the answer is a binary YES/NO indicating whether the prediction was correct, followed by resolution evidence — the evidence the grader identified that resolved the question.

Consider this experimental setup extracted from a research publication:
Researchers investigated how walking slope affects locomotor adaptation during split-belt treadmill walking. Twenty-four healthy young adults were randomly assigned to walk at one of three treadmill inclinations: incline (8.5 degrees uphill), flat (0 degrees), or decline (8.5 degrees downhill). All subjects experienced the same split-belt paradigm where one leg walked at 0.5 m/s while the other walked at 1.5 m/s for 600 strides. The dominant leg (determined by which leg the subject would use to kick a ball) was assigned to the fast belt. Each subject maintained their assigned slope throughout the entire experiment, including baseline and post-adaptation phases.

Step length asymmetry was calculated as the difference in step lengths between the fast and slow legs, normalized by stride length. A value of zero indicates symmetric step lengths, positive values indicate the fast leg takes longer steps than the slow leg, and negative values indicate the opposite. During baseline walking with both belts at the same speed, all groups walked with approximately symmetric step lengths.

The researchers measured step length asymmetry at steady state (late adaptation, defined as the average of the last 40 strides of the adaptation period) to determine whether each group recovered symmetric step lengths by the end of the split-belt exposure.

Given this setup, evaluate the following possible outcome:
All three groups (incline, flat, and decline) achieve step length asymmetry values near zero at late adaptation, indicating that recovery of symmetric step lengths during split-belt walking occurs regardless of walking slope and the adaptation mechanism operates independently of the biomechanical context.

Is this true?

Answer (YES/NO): NO